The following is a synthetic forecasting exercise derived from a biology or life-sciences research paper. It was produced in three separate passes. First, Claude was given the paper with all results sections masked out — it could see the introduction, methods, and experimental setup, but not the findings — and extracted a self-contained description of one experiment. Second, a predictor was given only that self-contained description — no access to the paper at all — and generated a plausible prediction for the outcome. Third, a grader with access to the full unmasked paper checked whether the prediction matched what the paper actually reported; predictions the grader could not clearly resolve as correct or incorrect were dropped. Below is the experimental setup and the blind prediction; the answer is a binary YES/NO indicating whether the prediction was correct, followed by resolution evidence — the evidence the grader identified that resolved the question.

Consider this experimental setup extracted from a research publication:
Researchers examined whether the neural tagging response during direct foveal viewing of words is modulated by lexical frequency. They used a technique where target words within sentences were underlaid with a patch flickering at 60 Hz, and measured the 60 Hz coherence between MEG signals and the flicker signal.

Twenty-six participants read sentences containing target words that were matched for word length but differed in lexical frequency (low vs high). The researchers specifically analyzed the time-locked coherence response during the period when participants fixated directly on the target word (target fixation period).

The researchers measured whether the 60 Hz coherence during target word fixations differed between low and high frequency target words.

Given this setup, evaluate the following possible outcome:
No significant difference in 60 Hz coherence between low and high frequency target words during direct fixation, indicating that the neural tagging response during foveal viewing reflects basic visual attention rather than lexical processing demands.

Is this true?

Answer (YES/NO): YES